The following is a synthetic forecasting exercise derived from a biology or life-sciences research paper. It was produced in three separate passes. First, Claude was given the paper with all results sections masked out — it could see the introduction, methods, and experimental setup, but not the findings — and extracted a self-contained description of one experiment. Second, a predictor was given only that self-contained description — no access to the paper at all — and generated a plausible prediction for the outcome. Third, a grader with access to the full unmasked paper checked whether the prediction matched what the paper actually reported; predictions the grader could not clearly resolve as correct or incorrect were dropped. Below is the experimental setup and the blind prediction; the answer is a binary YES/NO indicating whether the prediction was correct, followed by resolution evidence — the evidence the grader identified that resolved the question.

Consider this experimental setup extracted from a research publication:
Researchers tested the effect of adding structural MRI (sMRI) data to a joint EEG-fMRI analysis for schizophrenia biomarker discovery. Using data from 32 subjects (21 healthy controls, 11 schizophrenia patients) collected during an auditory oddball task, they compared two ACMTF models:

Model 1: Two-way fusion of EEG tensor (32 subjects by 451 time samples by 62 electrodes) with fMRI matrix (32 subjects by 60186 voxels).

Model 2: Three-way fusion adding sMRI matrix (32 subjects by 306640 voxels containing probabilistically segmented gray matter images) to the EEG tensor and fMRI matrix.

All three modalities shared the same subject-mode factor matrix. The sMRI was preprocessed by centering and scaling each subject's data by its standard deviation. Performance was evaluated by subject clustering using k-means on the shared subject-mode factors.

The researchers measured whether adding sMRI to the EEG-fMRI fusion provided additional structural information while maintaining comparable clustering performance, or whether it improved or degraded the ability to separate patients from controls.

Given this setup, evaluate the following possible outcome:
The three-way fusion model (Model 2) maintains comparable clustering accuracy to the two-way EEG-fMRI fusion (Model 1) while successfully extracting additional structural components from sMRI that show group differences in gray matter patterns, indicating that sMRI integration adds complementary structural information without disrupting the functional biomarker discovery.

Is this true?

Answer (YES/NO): NO